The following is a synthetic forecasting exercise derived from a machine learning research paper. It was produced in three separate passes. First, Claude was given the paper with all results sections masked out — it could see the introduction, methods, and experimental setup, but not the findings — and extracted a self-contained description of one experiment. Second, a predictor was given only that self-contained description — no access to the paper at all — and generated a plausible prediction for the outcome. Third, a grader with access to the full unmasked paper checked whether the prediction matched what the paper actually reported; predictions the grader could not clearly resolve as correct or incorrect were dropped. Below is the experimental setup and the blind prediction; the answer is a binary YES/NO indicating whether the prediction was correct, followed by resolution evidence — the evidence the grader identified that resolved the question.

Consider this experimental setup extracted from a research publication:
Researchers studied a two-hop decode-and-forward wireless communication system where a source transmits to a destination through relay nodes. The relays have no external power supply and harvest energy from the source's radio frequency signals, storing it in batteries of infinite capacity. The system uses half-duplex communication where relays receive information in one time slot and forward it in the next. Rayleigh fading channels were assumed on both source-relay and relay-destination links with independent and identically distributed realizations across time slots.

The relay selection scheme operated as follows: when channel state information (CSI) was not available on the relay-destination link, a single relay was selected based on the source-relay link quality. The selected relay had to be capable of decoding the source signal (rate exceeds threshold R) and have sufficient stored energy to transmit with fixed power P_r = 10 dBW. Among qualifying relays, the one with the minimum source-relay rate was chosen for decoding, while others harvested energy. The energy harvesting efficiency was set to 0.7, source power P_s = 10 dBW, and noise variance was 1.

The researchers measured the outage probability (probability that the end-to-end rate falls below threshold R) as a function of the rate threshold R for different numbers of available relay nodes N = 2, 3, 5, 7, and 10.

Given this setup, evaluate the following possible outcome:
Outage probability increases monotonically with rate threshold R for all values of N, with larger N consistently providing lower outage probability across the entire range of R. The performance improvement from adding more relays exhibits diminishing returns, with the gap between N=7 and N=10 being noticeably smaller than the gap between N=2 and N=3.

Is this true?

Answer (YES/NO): NO